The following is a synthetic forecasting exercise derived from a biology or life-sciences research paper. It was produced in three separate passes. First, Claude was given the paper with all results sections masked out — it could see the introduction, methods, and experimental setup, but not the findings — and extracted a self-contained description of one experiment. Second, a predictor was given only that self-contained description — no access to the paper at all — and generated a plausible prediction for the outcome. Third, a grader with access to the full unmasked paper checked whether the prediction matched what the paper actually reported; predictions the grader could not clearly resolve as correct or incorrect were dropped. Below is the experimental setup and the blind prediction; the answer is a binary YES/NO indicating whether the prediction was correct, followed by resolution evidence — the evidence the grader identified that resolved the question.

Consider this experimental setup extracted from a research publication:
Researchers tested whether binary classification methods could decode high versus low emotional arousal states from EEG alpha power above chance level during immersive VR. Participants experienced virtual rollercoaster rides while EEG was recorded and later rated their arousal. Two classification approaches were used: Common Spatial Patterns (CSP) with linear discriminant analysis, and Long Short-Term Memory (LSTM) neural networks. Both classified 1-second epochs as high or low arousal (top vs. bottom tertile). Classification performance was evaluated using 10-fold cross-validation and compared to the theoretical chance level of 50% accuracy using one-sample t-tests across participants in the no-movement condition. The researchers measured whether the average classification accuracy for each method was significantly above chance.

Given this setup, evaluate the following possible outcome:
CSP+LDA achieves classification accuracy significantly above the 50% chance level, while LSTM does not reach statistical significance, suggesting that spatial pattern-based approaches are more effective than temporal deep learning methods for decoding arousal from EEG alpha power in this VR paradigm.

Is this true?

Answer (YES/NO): NO